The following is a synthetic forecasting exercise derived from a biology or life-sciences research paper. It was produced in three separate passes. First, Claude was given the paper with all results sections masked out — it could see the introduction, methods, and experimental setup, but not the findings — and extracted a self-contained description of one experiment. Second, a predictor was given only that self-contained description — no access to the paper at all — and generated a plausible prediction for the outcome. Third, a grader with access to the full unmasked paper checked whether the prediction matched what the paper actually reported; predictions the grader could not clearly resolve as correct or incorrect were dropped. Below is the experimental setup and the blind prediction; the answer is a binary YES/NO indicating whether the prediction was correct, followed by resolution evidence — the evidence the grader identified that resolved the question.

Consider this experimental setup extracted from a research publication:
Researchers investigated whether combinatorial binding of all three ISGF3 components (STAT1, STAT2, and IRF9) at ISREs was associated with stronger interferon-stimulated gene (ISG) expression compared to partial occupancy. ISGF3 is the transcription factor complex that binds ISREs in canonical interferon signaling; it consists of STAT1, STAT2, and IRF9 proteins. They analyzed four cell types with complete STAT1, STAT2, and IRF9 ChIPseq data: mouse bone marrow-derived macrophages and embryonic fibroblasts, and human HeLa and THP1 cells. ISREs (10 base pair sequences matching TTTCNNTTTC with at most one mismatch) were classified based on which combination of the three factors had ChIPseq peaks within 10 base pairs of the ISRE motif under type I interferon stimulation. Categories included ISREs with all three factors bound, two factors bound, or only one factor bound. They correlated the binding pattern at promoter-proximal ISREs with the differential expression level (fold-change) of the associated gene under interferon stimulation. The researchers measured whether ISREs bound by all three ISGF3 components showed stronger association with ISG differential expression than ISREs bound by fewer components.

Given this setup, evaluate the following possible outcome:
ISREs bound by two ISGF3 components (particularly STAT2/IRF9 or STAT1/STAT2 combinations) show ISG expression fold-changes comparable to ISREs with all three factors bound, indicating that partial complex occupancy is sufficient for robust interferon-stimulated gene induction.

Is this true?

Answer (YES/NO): NO